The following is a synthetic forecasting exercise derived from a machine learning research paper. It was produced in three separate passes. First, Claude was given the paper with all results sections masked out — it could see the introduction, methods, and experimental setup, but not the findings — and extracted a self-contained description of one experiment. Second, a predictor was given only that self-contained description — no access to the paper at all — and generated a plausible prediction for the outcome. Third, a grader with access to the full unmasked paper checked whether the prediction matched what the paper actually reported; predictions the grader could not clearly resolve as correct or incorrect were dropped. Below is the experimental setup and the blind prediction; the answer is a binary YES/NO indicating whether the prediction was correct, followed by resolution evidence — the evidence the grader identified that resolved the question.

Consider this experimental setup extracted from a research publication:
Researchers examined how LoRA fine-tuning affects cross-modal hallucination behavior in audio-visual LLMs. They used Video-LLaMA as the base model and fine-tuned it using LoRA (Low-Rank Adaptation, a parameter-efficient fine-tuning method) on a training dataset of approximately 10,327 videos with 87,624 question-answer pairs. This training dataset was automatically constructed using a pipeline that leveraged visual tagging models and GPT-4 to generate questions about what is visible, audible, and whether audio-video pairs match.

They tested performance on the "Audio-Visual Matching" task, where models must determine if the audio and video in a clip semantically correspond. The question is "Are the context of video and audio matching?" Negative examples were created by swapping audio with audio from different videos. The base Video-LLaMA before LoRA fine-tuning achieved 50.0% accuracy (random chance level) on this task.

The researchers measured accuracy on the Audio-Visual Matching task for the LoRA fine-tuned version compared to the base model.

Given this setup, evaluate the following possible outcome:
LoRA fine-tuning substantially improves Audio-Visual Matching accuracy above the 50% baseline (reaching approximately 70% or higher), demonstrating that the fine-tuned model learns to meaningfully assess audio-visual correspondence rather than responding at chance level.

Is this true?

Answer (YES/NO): NO